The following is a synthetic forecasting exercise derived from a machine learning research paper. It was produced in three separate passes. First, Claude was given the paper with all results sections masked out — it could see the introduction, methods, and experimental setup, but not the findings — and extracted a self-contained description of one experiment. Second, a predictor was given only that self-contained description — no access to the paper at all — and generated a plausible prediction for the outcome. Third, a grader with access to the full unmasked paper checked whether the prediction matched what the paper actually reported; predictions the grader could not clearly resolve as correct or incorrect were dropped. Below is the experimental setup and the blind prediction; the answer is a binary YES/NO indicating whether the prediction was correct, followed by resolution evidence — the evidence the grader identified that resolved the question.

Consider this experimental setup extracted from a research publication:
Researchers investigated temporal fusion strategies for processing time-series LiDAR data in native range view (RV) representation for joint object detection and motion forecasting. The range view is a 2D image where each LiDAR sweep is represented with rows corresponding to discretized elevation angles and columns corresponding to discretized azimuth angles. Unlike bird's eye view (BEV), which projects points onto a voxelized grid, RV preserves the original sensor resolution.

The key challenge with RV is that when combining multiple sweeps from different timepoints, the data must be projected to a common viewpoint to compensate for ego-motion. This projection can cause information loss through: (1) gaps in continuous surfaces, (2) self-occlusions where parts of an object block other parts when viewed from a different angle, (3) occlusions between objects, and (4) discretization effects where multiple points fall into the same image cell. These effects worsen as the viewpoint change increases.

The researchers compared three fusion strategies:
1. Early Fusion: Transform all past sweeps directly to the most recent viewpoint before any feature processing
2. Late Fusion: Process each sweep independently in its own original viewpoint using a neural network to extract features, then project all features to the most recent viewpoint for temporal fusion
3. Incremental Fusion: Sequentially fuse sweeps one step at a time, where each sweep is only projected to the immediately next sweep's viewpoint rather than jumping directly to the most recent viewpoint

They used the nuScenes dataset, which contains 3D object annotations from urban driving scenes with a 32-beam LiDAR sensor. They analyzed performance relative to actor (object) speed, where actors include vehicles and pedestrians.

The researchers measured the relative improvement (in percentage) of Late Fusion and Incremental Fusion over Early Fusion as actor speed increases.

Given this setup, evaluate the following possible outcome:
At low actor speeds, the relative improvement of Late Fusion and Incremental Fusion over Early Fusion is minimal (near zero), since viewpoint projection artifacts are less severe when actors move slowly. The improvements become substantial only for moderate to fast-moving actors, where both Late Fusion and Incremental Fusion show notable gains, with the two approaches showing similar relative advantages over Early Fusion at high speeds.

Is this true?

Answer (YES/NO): NO